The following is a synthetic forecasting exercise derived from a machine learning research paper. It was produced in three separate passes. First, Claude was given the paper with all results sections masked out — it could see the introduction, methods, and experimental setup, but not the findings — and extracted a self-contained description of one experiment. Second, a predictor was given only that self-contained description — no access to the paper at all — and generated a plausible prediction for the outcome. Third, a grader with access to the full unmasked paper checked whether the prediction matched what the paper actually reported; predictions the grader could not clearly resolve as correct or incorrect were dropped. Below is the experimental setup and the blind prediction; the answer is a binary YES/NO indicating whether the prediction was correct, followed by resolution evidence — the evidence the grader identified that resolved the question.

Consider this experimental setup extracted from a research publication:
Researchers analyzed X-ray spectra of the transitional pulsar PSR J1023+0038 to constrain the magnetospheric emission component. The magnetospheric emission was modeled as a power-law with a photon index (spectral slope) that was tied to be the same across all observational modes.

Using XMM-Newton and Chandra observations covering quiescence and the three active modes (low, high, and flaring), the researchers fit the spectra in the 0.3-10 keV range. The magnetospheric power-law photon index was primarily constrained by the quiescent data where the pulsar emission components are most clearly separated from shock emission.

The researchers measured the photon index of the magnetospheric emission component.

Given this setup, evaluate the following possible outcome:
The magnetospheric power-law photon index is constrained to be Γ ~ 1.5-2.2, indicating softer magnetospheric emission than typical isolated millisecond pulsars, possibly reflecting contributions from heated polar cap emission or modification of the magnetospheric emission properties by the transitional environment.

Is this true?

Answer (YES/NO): NO